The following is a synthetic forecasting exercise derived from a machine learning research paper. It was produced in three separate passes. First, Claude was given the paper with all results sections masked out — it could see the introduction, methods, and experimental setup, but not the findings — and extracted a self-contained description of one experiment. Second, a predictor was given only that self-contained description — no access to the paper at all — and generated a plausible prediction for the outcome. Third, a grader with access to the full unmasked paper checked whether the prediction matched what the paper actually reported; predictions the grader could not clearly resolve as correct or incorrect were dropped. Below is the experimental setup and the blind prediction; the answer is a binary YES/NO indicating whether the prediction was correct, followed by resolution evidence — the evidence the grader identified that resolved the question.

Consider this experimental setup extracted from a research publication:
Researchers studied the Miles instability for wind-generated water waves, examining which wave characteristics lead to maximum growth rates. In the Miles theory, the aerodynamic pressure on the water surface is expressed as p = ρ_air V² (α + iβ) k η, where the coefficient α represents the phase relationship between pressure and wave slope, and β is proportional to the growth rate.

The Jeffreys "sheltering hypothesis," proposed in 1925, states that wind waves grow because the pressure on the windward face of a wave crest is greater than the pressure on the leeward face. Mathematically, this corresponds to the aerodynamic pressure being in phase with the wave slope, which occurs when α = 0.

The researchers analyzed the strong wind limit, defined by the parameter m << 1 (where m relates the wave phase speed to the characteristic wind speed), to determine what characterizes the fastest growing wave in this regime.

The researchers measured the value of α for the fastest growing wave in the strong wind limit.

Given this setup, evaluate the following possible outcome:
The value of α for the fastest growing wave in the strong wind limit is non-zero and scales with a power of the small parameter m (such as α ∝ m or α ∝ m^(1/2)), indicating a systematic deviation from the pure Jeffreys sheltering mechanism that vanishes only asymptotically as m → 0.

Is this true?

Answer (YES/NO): NO